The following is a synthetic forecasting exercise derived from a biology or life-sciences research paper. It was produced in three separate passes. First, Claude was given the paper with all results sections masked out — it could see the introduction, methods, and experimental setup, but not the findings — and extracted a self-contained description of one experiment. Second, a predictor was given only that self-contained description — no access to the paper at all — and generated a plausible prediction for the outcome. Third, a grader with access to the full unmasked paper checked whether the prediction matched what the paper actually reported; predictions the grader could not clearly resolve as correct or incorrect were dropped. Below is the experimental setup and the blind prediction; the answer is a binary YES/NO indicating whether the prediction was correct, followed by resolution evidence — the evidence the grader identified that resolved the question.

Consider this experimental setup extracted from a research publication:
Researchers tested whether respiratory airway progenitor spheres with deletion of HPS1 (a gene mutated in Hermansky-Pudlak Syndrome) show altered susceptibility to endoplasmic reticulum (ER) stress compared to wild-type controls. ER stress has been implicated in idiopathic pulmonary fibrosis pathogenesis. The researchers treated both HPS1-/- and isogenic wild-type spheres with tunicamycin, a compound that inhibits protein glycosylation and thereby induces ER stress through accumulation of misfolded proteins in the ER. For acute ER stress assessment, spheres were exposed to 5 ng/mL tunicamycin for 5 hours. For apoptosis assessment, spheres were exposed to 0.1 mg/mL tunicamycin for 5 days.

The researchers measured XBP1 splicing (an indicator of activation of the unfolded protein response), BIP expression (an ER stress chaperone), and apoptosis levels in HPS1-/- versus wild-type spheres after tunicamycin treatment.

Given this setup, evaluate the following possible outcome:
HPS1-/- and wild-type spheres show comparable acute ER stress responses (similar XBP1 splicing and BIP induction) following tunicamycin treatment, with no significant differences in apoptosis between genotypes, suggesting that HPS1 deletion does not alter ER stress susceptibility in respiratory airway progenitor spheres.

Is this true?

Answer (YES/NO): NO